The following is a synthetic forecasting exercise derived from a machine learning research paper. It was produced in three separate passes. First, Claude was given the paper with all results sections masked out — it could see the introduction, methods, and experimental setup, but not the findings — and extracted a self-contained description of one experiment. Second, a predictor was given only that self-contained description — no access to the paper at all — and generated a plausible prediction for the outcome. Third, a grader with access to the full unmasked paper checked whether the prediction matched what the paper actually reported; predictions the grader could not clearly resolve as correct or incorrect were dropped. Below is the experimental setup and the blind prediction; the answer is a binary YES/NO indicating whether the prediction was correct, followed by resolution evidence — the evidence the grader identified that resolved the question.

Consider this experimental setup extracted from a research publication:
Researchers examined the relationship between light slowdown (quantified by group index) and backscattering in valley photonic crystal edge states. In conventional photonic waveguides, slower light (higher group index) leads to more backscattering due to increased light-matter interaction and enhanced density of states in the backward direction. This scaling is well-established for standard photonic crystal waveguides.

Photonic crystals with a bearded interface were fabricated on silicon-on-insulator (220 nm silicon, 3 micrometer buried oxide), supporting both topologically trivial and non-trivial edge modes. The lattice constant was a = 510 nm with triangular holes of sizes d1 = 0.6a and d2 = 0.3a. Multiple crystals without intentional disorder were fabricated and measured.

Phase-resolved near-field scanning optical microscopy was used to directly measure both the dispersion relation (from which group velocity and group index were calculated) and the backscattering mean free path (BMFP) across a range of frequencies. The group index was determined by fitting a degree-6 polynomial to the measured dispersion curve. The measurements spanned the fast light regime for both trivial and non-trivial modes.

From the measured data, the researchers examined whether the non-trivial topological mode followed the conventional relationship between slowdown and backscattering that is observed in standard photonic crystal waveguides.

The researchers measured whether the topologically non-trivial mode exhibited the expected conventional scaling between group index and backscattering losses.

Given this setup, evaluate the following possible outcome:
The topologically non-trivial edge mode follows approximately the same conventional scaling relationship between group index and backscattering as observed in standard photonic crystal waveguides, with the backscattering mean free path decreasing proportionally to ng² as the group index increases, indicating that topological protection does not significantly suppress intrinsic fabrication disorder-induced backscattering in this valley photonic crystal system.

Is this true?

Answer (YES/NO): NO